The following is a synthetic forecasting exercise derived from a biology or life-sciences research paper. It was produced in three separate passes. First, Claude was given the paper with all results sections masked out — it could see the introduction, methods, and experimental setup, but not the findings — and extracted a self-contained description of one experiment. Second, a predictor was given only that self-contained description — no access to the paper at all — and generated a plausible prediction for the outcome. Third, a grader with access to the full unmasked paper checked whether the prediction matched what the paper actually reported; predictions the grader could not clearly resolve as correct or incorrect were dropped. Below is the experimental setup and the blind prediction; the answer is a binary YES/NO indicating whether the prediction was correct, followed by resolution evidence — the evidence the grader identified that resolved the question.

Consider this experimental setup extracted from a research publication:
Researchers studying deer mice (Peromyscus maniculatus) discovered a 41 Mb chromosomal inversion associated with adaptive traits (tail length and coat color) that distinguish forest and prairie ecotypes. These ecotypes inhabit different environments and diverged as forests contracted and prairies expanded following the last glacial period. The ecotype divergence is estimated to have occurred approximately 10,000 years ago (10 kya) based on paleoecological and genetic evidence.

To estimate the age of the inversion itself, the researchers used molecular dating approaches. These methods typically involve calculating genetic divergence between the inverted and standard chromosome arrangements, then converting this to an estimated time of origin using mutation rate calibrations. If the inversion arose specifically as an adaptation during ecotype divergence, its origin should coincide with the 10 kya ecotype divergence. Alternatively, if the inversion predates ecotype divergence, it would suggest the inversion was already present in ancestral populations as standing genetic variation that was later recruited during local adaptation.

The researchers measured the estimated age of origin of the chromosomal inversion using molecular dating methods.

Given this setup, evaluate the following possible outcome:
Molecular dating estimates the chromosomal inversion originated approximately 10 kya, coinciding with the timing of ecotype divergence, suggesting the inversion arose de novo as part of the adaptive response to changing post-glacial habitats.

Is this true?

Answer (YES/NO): NO